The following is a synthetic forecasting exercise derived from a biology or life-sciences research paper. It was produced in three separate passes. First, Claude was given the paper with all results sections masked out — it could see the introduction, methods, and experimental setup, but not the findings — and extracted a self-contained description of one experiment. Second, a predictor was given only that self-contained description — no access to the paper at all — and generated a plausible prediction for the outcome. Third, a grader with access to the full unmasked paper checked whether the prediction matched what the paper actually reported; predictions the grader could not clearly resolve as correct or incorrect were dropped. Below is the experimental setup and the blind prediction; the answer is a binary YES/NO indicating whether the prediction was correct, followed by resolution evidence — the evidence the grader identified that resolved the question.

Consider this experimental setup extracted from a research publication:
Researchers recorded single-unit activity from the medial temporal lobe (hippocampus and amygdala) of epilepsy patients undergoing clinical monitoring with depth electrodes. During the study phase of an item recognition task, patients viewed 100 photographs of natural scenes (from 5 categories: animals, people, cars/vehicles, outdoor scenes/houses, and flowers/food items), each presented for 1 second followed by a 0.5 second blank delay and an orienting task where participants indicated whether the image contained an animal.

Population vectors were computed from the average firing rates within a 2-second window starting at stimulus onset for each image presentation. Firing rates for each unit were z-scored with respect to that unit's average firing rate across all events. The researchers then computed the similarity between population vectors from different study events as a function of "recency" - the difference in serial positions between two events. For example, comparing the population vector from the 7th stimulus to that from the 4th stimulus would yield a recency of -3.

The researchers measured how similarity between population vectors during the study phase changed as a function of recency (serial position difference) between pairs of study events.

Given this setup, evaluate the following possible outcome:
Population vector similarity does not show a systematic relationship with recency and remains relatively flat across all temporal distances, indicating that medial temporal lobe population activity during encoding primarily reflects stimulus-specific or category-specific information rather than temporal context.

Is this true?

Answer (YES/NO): NO